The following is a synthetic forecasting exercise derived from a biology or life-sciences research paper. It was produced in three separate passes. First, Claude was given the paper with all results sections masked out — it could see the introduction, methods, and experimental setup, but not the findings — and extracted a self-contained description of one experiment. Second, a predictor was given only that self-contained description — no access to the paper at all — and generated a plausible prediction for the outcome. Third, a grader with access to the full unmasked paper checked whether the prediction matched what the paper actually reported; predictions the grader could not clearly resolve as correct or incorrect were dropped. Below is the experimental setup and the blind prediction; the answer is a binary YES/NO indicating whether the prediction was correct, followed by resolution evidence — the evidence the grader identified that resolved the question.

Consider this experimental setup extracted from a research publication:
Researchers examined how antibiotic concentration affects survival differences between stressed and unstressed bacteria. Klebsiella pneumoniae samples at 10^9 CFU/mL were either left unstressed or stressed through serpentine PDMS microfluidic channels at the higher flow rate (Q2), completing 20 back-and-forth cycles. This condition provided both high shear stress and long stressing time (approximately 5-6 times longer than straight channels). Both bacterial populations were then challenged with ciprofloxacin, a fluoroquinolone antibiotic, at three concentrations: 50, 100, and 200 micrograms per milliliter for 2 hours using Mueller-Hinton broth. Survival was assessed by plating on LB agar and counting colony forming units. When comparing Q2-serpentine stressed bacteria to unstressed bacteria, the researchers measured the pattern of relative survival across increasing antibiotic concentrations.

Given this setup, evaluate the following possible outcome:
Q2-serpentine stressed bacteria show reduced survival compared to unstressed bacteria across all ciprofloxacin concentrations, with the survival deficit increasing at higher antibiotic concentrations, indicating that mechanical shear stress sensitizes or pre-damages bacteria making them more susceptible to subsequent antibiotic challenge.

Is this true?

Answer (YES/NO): NO